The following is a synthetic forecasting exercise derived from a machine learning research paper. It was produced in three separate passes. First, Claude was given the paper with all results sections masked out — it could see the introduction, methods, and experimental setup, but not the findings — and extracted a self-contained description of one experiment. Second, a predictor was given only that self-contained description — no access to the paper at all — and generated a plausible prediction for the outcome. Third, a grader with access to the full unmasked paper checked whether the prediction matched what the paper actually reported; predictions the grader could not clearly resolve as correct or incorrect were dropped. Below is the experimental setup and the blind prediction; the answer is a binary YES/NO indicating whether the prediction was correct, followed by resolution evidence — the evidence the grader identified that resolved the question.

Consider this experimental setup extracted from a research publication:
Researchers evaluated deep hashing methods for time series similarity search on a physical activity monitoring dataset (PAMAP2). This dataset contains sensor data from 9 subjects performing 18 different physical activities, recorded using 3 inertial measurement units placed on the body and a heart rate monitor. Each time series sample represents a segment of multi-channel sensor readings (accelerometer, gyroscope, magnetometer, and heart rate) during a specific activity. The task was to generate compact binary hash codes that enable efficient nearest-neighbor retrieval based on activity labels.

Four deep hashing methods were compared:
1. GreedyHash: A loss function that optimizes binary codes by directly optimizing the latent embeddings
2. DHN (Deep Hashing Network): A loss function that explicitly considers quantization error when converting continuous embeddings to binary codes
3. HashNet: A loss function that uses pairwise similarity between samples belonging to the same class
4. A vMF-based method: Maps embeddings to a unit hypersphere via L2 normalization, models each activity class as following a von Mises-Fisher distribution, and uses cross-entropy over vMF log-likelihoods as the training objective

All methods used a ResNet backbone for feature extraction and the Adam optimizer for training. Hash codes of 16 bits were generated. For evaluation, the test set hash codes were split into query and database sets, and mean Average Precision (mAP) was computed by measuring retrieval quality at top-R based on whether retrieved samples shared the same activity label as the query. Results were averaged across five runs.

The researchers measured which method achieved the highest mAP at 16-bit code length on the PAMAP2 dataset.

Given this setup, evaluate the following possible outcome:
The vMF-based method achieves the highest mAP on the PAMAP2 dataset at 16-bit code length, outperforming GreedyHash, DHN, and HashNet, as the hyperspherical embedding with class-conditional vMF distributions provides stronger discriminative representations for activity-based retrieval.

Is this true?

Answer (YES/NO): NO